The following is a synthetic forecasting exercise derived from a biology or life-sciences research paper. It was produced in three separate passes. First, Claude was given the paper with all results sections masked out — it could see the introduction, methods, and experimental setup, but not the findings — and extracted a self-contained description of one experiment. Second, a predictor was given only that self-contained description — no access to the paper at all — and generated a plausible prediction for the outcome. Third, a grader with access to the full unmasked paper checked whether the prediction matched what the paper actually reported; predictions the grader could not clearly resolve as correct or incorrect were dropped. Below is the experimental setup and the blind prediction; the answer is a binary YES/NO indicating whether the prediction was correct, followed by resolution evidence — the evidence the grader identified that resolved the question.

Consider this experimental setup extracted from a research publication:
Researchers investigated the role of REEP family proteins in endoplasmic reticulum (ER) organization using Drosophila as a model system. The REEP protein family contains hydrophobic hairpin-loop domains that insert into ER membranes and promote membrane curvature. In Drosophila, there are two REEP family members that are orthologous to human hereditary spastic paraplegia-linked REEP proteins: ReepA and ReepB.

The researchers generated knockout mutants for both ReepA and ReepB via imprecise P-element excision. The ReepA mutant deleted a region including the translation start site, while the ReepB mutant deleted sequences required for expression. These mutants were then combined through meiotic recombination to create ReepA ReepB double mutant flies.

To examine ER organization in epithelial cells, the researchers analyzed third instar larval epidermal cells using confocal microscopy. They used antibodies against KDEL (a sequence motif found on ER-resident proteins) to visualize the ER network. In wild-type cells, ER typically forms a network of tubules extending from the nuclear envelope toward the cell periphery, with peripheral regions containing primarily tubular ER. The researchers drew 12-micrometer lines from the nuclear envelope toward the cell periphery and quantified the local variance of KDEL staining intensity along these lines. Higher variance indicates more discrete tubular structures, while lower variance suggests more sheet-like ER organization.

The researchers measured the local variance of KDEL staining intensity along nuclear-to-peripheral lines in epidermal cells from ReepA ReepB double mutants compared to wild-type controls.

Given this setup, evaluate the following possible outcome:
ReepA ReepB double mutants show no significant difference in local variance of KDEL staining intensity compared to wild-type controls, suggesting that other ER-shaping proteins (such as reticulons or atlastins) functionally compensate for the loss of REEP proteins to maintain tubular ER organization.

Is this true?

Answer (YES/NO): NO